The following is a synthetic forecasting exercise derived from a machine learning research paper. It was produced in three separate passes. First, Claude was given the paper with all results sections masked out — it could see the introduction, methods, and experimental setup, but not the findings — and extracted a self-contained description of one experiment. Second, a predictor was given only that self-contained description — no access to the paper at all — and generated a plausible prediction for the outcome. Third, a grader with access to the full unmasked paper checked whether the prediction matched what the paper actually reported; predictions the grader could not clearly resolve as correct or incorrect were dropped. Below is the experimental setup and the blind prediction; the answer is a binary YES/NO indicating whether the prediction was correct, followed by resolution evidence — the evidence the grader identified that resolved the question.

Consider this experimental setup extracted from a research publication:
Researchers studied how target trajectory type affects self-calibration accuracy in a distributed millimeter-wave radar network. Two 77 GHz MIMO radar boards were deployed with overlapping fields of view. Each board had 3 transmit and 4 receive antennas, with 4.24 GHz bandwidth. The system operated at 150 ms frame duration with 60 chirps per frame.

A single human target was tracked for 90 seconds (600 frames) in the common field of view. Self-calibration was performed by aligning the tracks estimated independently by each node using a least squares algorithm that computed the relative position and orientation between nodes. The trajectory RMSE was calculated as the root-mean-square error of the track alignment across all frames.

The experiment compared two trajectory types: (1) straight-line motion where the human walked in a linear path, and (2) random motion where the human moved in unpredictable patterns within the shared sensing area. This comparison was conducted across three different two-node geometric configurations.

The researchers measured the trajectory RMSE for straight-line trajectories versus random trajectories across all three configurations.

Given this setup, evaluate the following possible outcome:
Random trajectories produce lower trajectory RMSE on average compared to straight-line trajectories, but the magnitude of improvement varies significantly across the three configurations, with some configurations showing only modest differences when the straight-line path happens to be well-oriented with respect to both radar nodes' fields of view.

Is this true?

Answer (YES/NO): NO